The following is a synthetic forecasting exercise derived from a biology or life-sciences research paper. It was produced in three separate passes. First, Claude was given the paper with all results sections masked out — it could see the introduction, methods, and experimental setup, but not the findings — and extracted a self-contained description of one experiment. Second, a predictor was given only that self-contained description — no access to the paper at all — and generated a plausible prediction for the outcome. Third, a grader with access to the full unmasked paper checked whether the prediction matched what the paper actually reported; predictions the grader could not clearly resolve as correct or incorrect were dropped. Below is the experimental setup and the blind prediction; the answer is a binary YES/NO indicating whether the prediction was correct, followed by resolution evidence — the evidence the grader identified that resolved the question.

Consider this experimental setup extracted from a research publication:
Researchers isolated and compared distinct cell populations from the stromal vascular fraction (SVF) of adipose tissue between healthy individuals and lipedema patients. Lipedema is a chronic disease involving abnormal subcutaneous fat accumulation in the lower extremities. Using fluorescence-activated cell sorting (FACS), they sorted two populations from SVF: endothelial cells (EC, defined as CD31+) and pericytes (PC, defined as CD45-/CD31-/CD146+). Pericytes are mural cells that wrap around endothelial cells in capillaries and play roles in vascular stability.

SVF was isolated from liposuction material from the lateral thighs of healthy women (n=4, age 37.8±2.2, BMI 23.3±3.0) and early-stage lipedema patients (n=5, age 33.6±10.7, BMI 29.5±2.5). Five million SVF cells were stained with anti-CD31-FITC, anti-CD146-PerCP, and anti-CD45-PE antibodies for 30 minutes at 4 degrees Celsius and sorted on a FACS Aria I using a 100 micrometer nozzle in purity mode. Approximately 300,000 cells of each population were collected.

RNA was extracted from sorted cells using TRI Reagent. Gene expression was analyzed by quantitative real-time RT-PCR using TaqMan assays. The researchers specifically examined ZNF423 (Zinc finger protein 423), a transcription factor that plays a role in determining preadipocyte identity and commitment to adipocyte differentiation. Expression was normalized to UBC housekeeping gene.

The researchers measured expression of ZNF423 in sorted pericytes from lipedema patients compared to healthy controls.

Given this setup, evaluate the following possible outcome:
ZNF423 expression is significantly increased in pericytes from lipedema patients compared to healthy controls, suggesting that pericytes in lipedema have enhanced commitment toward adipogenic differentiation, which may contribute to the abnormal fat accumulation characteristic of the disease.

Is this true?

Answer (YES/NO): YES